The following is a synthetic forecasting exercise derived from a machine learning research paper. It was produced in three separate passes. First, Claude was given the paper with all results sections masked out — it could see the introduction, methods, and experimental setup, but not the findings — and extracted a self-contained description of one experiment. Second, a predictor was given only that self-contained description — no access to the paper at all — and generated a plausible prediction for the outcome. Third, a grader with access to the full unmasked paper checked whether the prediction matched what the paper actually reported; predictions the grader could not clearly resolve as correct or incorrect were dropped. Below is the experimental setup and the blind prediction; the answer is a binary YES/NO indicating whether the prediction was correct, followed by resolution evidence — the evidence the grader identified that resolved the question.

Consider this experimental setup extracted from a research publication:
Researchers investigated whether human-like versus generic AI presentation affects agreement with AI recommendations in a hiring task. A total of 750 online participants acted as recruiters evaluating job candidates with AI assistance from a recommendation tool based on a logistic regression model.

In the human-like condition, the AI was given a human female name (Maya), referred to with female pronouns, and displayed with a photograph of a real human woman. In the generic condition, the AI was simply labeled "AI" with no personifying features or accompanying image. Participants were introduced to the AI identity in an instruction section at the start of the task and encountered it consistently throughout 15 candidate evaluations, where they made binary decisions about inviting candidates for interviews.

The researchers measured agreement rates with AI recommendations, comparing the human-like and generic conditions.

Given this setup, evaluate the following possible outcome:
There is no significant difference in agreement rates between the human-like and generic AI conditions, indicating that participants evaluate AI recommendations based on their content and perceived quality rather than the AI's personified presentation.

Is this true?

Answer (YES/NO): NO